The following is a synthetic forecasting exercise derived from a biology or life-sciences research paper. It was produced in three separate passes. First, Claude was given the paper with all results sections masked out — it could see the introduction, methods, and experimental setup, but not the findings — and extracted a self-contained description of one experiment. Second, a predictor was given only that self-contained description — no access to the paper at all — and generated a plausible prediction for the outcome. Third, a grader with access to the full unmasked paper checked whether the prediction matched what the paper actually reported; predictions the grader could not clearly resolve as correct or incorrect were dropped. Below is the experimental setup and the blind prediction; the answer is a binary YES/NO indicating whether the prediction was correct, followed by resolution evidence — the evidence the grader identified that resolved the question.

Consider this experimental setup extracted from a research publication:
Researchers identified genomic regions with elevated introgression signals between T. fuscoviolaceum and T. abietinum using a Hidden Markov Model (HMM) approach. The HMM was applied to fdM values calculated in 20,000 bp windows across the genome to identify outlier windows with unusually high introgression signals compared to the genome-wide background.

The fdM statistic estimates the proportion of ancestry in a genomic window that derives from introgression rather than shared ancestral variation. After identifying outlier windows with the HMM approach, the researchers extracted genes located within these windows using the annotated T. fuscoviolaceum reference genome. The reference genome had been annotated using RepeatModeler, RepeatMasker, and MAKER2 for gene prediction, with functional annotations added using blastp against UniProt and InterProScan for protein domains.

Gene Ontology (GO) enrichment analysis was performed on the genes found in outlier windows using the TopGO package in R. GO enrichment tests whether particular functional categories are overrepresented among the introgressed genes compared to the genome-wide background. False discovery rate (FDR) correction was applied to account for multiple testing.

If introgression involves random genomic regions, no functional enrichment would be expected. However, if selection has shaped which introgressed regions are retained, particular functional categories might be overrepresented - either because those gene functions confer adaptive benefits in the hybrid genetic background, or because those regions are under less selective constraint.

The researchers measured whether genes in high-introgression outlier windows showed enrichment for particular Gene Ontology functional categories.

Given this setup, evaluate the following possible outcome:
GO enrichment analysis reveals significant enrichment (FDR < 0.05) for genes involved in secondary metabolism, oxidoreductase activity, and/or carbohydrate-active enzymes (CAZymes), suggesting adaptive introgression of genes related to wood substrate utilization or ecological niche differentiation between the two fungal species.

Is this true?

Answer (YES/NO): NO